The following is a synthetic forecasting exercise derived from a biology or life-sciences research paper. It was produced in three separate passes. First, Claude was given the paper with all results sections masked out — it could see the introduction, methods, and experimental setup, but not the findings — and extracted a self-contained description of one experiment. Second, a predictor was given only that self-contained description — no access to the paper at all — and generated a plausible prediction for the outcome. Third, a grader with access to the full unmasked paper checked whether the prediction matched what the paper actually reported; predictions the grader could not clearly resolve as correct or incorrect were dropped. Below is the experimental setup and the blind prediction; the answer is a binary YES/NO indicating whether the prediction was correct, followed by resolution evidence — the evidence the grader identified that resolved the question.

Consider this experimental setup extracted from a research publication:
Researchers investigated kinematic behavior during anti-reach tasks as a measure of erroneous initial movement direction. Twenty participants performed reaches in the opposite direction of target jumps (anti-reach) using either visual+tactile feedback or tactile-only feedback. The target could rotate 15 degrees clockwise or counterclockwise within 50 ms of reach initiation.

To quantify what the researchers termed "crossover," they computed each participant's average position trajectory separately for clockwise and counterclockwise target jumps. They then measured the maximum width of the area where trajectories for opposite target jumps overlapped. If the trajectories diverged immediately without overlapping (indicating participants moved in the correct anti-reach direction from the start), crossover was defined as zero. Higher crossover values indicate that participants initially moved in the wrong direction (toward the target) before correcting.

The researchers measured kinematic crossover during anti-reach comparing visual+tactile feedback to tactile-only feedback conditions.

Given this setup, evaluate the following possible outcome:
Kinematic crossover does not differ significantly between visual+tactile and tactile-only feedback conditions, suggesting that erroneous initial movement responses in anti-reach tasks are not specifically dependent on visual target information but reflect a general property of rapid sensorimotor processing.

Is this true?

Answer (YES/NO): NO